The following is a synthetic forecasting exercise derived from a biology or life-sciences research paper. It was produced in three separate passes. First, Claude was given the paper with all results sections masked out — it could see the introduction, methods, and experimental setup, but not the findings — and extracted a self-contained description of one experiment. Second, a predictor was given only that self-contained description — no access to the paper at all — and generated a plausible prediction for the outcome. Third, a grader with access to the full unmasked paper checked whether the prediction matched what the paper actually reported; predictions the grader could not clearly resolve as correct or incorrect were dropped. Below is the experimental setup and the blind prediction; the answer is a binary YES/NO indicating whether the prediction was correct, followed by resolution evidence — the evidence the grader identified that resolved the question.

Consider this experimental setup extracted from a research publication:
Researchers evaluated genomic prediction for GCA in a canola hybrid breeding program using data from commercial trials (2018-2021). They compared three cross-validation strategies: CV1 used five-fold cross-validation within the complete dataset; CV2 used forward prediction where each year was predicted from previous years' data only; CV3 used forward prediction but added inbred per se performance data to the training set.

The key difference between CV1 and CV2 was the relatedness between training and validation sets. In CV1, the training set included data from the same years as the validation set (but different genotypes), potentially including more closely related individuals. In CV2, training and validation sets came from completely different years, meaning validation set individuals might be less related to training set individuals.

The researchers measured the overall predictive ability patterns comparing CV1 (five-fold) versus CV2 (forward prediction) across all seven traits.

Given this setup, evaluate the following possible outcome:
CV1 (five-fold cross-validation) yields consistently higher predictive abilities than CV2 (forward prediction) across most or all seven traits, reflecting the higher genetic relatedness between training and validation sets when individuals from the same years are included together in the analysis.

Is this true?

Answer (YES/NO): YES